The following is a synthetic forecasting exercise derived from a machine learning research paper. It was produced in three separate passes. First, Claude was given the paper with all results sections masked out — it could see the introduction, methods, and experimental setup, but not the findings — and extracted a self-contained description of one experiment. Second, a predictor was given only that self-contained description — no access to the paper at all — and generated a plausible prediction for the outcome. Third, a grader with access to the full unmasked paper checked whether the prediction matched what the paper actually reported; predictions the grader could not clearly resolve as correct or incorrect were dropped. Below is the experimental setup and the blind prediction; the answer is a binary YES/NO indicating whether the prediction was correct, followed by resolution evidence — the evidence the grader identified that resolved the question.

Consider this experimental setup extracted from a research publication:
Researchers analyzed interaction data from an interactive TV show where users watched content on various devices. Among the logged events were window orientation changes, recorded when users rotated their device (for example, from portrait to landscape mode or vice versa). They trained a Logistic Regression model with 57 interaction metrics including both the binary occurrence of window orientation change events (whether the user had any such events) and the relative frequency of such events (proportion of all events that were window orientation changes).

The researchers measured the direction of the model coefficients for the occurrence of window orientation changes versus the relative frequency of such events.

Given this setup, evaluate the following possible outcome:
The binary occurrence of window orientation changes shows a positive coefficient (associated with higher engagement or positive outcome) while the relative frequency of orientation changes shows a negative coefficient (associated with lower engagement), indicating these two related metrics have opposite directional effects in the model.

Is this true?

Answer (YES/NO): YES